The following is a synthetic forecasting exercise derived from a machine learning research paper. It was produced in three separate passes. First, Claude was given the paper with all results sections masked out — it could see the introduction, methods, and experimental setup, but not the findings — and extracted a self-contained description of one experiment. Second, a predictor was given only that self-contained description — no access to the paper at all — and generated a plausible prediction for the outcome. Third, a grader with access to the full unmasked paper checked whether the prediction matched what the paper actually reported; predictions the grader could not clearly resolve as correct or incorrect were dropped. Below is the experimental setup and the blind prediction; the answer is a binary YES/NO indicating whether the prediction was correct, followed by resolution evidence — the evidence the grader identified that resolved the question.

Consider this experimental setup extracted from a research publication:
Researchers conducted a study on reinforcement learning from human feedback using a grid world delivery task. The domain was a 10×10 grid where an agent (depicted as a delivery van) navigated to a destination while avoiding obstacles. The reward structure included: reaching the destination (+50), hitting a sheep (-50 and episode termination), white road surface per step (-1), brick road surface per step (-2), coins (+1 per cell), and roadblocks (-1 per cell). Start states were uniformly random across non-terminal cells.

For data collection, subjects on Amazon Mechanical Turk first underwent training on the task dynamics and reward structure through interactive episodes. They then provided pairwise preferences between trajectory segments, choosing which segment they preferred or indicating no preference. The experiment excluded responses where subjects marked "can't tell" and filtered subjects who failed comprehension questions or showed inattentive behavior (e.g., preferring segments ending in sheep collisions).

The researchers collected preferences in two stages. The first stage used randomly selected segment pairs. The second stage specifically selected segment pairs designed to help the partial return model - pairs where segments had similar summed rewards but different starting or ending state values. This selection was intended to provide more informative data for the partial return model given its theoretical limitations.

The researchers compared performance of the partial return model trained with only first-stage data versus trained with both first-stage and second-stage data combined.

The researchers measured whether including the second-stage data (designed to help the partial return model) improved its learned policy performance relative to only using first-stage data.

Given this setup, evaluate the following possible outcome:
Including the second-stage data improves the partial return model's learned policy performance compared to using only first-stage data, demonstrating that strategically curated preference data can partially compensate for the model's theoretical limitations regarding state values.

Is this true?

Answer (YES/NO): YES